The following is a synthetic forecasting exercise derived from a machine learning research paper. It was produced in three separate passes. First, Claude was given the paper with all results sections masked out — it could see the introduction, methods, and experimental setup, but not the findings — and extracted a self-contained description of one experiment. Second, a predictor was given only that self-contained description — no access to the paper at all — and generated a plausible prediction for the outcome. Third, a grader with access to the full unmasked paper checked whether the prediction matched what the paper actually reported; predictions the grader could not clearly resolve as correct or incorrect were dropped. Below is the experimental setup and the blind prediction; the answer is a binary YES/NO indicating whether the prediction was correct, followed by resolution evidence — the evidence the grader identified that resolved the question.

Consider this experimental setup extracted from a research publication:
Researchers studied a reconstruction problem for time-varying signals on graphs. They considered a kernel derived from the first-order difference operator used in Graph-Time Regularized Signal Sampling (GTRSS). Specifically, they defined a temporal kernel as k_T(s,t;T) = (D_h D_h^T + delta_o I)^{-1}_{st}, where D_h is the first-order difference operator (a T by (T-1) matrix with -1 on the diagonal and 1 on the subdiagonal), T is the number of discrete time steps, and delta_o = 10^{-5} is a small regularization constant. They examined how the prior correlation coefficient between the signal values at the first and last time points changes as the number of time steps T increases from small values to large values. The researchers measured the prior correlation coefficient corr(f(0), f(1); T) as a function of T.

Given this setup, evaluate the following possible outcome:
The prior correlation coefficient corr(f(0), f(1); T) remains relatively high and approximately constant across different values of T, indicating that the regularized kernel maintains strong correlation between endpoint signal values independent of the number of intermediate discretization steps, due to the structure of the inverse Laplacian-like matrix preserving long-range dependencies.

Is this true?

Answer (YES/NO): NO